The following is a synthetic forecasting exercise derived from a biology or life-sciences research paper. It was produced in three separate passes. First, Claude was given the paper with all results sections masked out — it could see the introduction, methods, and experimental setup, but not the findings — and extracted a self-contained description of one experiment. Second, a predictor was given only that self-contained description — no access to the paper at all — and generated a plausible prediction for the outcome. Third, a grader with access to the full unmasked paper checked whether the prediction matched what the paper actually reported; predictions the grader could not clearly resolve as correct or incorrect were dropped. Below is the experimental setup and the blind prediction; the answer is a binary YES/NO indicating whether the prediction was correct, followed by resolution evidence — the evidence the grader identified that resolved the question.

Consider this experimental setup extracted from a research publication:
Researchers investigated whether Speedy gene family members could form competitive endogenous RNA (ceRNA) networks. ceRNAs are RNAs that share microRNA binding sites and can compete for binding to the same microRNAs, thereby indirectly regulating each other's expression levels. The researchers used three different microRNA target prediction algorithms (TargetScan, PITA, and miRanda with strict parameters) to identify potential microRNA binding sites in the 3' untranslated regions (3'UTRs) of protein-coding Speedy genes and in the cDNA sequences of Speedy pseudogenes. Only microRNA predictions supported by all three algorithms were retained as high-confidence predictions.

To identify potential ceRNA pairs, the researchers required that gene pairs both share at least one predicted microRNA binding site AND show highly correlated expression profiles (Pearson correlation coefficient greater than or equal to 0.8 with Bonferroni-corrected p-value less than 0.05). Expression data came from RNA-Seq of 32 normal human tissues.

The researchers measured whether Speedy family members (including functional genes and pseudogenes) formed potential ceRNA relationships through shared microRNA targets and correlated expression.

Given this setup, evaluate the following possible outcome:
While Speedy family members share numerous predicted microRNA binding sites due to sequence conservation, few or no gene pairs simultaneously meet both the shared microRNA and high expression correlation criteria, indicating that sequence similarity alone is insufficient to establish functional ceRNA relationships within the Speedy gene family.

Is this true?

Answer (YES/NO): YES